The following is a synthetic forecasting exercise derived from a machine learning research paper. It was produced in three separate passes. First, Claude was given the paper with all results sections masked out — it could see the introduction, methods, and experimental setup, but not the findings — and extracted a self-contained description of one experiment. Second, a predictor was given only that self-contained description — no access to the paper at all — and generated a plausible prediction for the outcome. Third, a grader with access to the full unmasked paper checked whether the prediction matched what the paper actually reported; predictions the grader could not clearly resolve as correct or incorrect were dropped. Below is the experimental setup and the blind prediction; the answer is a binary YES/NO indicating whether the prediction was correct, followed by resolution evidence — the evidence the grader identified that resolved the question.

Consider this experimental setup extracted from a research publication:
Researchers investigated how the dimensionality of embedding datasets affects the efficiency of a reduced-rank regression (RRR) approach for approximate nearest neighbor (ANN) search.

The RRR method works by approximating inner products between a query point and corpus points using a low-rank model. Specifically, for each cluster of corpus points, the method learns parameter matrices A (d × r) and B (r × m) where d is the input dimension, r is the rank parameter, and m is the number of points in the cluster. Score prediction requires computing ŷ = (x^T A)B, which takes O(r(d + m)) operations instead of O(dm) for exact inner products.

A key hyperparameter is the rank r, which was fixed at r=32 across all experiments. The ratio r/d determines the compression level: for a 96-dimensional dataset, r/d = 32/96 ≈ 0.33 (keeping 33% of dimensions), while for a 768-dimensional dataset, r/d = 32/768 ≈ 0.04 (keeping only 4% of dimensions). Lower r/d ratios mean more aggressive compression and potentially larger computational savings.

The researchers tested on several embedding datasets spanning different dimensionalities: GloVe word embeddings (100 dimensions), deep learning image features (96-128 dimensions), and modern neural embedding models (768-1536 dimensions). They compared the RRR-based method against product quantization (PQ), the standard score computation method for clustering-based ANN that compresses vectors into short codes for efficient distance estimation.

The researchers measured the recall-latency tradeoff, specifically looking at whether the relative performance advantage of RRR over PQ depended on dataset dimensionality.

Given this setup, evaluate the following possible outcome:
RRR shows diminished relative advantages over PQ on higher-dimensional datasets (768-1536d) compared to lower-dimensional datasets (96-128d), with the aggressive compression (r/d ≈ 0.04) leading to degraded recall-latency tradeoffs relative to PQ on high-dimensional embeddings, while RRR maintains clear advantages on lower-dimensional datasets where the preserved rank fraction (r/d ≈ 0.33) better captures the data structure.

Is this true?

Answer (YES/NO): NO